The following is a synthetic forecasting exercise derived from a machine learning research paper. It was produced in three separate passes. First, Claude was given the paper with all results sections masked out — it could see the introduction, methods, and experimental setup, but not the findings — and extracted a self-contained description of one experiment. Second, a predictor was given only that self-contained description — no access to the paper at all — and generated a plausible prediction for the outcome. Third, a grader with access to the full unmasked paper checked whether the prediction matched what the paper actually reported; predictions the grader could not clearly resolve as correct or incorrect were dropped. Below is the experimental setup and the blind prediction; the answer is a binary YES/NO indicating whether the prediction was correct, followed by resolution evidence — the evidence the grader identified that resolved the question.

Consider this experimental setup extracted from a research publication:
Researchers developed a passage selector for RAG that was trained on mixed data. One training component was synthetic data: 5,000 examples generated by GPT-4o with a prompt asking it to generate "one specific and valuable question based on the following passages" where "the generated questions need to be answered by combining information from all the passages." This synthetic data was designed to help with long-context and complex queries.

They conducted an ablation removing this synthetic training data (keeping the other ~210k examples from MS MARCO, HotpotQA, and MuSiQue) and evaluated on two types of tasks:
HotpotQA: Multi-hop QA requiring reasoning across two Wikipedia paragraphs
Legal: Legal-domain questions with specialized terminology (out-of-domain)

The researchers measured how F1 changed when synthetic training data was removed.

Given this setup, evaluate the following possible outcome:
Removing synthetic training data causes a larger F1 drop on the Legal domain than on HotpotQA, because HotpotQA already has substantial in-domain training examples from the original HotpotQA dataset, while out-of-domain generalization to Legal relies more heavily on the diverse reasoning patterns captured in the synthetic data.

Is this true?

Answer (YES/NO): NO